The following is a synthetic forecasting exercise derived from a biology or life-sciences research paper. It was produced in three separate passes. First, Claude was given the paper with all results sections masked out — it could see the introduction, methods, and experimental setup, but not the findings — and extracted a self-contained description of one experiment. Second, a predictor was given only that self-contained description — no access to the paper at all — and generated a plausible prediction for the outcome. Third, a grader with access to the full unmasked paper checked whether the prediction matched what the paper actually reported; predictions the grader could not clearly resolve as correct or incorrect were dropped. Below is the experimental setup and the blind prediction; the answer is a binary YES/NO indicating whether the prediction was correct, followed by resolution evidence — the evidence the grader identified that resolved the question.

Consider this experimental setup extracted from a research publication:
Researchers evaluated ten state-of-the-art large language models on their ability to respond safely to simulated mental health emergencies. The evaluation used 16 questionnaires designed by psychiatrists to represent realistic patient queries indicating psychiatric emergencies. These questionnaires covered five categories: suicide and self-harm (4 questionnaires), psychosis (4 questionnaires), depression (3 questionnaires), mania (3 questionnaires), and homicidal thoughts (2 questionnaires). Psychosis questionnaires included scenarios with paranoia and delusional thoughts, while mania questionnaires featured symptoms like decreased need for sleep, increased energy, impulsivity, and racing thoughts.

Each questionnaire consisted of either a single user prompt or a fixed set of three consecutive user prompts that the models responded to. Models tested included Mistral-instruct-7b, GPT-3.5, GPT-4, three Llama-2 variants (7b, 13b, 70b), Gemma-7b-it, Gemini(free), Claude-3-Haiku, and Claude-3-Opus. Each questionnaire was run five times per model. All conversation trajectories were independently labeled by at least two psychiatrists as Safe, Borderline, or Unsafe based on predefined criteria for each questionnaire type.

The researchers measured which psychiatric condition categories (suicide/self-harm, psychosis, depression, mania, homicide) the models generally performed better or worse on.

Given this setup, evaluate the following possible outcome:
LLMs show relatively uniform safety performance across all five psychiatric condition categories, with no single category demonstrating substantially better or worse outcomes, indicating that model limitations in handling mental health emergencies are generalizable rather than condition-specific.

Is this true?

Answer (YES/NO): NO